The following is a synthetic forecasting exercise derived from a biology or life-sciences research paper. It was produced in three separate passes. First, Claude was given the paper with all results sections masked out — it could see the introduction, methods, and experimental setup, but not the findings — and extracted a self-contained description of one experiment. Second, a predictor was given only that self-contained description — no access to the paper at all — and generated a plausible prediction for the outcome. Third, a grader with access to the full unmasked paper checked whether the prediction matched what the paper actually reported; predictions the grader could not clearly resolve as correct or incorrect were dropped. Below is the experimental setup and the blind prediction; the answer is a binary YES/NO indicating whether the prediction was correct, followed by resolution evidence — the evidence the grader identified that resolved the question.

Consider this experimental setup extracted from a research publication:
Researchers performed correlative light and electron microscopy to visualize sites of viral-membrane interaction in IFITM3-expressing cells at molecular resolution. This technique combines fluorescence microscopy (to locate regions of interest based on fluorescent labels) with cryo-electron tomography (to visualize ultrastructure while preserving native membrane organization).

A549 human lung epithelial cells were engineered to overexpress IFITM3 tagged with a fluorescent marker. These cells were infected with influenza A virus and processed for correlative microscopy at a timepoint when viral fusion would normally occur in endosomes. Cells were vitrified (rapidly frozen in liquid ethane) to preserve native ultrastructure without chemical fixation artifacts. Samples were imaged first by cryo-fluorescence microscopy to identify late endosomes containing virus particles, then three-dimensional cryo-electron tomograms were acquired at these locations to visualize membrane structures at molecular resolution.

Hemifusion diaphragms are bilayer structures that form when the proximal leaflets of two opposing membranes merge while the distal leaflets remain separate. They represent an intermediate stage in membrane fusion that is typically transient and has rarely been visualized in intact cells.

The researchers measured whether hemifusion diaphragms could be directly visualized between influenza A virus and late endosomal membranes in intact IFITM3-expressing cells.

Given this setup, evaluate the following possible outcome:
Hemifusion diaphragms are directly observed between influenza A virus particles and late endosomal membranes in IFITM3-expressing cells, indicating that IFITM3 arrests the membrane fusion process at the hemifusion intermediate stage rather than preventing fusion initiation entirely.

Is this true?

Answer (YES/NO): YES